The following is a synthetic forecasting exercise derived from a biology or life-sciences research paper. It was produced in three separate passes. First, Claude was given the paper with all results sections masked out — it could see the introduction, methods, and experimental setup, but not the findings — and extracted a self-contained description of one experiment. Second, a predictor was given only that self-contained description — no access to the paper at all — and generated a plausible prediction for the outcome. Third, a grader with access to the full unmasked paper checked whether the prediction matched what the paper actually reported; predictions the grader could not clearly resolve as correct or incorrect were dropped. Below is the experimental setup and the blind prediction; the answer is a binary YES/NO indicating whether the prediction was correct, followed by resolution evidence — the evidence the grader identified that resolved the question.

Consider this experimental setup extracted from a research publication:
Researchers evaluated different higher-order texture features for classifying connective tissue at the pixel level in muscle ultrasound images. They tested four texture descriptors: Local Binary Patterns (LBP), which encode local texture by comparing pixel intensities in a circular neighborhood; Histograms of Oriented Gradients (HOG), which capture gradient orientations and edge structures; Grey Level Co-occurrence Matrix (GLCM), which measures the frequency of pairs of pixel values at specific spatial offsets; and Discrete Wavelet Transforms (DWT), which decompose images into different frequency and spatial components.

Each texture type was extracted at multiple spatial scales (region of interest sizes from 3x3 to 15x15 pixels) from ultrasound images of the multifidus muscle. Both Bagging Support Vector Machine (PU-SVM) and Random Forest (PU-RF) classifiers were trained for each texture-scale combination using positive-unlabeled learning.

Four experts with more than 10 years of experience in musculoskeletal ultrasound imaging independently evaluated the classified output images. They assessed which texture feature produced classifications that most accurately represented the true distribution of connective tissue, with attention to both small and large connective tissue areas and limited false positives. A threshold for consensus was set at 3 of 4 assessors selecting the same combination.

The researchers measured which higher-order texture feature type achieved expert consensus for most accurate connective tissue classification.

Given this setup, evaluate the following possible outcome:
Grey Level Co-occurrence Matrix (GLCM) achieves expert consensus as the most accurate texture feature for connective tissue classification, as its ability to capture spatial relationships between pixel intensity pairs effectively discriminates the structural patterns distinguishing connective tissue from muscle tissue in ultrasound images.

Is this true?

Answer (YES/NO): NO